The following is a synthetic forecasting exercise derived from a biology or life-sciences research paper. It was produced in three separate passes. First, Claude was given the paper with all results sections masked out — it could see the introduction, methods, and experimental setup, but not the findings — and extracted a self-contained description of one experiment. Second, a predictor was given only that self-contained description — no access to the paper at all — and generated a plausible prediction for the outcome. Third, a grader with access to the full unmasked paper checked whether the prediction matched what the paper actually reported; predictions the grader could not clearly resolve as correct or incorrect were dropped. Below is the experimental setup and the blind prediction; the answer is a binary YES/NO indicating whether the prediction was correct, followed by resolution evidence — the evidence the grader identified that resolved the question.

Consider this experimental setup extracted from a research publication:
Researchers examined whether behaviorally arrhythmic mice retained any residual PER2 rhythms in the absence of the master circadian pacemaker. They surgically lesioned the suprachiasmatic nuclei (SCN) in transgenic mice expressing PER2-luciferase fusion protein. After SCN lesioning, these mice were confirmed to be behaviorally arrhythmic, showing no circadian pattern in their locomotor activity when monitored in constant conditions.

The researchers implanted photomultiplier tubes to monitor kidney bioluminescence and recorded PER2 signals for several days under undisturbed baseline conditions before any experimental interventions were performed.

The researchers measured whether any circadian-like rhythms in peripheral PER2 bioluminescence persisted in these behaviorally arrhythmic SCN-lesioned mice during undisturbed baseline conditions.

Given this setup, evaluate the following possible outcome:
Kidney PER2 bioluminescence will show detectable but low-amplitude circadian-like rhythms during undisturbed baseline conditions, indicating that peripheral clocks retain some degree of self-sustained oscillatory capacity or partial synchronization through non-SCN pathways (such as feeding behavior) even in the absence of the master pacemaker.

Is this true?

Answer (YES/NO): YES